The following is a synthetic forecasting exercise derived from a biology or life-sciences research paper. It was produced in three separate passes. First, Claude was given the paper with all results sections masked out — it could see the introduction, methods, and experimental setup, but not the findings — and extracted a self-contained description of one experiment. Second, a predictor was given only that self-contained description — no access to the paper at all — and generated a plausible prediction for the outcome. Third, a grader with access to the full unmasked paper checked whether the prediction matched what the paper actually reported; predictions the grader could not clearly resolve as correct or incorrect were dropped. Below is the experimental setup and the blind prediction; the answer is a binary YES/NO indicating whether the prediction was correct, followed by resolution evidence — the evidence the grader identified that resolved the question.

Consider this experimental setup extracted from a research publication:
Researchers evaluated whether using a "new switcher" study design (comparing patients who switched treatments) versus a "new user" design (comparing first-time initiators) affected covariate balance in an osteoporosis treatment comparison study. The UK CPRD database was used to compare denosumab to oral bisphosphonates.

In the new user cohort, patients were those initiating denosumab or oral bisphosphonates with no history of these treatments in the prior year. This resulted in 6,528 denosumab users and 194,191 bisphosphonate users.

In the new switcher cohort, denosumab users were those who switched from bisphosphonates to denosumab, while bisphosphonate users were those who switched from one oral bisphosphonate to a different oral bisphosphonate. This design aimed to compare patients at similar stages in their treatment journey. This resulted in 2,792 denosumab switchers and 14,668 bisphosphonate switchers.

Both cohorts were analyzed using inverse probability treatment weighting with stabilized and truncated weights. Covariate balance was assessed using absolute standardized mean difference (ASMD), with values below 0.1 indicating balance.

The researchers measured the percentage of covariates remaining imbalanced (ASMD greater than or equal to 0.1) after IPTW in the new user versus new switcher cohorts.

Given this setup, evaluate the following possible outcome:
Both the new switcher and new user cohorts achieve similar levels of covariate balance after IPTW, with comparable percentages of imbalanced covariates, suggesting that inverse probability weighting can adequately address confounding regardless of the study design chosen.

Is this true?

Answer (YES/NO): NO